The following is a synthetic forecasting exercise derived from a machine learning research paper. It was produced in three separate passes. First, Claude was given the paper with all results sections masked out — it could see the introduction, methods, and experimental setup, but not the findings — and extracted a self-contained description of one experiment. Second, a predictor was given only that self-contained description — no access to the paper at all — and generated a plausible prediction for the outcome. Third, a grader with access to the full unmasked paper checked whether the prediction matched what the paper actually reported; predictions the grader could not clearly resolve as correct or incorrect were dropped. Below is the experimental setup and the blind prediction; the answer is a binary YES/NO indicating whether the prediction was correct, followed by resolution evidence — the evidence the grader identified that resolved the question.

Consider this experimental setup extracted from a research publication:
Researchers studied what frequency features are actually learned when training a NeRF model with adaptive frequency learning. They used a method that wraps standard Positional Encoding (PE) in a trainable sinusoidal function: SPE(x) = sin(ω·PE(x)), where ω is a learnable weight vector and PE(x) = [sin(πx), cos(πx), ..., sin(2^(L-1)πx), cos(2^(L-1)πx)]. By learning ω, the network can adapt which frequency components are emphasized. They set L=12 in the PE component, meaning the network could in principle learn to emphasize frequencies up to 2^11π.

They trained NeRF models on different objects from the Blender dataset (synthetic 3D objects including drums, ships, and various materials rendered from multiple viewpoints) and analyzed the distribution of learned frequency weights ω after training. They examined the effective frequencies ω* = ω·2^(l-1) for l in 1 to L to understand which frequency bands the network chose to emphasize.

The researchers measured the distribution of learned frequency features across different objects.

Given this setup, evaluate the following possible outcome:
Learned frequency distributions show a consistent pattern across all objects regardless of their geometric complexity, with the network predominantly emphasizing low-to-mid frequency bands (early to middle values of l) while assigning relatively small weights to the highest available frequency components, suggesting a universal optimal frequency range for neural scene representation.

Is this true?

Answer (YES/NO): NO